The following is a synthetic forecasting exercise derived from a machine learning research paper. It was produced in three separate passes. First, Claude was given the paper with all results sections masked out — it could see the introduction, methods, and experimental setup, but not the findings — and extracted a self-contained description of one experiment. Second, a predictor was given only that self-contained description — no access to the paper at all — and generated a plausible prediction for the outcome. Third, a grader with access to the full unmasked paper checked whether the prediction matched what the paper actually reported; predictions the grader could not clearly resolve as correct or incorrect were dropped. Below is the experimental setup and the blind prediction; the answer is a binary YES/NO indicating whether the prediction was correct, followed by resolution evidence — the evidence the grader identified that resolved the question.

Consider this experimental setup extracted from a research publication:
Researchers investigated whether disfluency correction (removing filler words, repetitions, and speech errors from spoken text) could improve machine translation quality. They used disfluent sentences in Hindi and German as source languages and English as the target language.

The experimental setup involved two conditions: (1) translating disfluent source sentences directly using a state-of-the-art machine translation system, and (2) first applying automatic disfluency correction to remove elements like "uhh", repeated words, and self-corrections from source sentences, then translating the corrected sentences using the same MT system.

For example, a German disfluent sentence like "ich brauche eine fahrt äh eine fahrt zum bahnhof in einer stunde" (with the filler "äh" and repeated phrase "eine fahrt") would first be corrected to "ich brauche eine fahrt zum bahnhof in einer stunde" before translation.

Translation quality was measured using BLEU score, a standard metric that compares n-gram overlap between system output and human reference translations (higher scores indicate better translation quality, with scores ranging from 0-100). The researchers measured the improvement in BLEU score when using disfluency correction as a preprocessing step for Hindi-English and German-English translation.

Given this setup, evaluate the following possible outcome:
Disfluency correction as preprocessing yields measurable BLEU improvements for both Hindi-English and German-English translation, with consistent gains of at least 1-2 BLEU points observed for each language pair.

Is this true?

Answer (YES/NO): YES